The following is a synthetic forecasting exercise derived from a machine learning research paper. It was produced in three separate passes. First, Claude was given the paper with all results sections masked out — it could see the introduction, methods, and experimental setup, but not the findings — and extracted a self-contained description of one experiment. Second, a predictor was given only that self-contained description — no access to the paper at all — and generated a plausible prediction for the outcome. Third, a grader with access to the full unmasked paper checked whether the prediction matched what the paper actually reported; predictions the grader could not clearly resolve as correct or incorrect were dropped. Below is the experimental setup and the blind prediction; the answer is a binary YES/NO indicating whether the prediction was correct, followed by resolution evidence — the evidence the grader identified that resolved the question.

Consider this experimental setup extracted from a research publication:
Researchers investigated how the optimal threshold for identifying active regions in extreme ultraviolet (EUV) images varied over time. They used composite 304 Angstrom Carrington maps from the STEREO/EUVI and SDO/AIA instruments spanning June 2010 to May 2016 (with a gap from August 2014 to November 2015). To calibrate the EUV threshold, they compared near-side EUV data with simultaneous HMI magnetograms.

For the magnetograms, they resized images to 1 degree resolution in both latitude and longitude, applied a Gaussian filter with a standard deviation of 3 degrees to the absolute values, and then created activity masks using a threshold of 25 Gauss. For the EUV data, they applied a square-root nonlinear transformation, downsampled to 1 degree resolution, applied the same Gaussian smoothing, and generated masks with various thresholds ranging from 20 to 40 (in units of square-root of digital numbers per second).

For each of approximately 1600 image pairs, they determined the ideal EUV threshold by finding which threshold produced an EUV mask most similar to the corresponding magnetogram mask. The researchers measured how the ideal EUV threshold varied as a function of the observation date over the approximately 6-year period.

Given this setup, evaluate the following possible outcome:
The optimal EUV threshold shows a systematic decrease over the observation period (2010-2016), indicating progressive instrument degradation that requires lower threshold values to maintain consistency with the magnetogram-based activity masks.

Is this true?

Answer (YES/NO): YES